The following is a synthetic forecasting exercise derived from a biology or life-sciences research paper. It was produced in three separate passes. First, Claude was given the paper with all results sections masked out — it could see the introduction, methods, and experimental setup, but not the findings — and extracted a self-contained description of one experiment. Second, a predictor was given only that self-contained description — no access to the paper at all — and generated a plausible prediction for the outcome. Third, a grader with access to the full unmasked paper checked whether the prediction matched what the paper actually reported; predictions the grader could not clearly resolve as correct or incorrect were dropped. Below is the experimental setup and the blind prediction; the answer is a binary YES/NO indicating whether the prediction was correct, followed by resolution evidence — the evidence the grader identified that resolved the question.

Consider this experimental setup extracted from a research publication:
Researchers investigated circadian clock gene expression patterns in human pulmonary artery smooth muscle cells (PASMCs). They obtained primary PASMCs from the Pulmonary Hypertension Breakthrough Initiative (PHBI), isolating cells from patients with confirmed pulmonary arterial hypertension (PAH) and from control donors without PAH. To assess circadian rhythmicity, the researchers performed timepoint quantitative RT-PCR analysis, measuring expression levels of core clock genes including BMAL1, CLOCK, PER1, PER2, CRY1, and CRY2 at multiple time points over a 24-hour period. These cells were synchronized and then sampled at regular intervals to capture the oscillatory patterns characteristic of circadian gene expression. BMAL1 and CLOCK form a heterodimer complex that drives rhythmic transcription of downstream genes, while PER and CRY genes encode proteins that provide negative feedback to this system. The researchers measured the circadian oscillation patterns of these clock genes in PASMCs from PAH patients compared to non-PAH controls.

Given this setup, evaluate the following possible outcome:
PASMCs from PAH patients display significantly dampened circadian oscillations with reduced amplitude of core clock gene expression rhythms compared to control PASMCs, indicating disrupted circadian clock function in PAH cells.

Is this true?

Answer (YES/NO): YES